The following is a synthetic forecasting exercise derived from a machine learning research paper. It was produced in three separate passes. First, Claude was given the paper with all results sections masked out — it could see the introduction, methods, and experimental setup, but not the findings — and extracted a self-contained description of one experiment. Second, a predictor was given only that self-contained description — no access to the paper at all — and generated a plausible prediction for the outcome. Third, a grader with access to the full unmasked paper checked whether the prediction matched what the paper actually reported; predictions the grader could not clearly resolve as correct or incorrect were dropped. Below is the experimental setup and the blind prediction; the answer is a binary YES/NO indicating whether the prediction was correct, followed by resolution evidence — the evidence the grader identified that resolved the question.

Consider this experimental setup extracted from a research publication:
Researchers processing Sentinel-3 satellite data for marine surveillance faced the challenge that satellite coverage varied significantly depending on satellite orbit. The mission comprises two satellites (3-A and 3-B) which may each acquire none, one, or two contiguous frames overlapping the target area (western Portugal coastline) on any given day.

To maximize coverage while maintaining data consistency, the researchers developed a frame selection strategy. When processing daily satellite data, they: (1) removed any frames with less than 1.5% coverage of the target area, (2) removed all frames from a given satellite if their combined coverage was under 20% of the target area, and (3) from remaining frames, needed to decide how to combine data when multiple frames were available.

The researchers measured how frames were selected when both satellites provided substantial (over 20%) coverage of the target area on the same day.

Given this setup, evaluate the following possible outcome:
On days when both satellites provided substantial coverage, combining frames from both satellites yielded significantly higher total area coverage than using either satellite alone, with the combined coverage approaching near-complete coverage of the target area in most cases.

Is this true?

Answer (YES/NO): NO